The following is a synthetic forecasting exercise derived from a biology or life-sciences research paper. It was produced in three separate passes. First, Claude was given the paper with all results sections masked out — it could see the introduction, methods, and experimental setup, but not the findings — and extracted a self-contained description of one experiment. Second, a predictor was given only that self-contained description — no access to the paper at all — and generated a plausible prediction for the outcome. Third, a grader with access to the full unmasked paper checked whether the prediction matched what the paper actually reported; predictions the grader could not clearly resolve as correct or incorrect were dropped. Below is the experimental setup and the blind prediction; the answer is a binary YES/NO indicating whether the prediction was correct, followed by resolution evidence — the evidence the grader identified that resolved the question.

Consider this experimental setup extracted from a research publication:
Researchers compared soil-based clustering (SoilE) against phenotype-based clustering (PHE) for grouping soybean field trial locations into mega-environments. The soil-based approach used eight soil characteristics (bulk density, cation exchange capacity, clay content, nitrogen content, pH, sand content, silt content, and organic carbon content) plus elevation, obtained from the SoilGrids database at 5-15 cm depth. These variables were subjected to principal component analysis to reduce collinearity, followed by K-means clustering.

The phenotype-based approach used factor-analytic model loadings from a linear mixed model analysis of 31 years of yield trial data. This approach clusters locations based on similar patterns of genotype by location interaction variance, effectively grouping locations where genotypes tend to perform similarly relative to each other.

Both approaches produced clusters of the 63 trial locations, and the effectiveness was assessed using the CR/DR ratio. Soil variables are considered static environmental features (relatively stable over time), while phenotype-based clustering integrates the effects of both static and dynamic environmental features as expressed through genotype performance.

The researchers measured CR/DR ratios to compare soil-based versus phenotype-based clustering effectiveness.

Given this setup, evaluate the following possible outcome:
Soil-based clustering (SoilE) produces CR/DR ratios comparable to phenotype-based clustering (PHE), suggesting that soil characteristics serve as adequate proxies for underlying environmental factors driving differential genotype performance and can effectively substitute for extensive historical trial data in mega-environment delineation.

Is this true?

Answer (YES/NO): NO